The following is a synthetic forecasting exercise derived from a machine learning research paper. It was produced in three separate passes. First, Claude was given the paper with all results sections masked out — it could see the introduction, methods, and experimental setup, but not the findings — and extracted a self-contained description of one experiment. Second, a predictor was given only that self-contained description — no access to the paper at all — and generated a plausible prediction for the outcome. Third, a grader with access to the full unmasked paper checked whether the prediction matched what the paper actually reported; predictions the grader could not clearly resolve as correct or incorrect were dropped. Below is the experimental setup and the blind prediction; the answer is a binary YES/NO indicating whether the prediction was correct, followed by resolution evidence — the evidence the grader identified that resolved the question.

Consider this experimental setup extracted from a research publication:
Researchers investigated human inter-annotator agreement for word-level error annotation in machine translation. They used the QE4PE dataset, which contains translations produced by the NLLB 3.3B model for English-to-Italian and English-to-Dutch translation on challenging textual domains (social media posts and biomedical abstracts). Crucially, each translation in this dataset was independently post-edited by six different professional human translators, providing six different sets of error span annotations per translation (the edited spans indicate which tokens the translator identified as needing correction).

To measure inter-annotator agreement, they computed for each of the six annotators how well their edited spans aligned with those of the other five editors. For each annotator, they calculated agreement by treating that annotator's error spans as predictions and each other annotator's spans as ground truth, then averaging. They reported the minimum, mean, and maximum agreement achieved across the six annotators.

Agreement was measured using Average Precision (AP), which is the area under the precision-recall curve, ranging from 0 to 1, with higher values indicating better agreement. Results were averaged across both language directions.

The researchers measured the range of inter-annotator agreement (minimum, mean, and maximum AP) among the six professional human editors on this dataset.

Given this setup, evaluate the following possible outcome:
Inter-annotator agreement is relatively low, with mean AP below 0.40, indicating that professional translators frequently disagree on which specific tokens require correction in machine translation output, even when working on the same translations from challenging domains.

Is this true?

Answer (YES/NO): YES